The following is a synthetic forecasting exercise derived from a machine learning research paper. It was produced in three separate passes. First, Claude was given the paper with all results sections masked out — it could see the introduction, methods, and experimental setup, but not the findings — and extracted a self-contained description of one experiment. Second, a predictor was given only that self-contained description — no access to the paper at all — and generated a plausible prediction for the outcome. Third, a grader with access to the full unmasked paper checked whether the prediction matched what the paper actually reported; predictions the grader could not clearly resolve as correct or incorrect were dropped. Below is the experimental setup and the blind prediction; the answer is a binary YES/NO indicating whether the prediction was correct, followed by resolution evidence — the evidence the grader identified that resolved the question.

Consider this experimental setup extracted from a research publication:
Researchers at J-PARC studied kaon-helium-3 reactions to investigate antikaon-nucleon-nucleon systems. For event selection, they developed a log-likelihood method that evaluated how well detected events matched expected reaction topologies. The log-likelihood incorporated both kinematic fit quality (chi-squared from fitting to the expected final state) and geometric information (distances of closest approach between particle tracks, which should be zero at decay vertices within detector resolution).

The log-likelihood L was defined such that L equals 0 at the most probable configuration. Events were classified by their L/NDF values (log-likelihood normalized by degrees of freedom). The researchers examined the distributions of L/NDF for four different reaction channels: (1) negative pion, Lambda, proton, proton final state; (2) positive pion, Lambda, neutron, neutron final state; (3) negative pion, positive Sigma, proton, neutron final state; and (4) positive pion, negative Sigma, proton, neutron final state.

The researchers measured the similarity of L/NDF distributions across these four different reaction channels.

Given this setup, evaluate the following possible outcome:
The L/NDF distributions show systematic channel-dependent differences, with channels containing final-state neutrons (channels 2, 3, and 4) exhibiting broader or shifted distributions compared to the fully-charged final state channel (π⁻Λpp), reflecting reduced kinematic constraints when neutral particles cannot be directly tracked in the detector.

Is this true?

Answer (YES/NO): NO